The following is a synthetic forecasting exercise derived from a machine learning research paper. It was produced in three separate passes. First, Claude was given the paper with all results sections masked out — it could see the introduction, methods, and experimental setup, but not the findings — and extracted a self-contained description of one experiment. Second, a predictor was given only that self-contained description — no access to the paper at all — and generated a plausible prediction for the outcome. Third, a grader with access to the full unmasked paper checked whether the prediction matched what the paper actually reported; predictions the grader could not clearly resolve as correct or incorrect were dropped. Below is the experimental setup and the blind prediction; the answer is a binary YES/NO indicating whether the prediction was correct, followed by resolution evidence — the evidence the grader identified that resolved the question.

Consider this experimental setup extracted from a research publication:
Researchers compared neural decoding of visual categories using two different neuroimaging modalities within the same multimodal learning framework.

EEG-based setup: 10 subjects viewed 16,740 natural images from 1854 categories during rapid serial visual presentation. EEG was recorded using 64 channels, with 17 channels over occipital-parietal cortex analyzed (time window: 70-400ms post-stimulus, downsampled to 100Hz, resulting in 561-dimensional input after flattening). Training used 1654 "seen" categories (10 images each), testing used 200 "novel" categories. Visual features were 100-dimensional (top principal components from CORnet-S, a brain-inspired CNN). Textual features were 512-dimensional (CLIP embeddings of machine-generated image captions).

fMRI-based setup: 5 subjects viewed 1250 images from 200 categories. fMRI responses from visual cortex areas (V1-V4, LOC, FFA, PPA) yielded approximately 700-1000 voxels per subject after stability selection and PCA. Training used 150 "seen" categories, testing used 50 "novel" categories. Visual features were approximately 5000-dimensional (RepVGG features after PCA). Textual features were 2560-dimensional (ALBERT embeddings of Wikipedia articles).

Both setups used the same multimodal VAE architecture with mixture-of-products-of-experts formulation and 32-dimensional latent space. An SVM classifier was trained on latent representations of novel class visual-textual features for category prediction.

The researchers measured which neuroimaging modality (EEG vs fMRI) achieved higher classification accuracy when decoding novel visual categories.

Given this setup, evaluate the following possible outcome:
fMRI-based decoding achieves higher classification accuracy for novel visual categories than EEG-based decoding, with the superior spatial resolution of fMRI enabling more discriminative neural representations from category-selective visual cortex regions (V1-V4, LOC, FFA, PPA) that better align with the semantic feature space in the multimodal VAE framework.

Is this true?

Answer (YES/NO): YES